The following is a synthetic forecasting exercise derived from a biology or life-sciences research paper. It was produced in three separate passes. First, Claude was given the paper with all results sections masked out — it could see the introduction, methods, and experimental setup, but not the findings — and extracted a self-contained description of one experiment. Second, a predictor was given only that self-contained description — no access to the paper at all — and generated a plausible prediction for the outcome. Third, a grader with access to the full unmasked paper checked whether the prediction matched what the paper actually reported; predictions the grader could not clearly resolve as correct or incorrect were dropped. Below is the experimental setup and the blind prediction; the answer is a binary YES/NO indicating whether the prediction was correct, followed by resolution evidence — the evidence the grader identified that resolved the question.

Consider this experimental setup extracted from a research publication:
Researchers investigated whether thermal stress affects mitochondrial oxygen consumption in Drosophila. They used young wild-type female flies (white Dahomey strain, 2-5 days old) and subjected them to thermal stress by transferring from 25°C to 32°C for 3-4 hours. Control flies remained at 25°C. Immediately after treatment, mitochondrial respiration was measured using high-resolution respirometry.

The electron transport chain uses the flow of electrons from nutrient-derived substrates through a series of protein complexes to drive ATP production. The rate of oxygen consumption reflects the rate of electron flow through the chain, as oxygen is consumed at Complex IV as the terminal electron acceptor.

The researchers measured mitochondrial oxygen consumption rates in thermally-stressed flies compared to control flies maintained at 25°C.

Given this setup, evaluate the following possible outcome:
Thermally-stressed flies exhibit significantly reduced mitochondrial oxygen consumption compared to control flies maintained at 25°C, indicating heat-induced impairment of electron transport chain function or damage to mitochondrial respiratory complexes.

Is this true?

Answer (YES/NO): NO